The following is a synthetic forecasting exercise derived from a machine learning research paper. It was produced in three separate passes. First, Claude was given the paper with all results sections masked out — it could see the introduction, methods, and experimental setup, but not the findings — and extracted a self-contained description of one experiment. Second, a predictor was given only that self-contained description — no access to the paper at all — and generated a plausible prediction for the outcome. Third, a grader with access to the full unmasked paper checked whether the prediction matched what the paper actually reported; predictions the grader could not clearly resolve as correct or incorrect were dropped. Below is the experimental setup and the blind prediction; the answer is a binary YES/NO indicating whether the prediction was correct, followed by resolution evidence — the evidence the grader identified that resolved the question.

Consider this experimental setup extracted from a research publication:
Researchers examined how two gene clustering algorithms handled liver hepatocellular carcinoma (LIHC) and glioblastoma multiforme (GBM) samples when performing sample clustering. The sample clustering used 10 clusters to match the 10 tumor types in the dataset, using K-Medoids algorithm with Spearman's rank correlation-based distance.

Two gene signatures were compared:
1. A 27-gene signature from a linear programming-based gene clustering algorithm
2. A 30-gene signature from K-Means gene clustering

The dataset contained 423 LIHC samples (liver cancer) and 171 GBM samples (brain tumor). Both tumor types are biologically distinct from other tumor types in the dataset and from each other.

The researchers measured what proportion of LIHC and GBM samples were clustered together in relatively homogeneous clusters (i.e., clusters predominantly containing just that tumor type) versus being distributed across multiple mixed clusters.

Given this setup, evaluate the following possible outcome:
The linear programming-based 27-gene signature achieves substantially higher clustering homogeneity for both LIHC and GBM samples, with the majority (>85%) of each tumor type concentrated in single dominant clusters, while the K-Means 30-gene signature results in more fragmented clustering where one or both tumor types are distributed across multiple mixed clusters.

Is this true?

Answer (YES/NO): NO